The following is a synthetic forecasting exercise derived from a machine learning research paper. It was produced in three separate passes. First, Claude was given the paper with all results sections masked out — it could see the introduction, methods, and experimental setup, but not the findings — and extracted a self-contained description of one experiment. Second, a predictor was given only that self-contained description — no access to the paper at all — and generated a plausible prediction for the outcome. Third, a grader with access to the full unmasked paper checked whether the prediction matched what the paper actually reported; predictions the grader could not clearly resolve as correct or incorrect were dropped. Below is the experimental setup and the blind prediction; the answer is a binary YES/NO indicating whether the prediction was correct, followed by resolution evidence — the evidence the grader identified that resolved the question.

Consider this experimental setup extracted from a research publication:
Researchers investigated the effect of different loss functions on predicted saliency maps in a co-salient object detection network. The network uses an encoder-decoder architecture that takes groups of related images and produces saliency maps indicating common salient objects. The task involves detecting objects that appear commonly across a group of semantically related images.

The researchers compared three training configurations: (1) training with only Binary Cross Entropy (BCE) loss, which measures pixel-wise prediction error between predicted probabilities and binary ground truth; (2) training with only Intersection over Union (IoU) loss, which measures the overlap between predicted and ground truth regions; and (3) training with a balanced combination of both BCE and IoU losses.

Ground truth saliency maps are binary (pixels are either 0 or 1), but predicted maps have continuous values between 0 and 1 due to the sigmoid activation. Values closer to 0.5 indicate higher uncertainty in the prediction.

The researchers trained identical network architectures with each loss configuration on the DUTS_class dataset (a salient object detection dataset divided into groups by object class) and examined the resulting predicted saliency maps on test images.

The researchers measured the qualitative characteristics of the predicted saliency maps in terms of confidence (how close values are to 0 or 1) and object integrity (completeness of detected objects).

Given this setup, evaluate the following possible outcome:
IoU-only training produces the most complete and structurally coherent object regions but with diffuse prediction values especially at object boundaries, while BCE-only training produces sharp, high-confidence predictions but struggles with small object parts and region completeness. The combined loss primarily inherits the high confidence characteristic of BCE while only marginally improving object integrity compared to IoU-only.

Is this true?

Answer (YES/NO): NO